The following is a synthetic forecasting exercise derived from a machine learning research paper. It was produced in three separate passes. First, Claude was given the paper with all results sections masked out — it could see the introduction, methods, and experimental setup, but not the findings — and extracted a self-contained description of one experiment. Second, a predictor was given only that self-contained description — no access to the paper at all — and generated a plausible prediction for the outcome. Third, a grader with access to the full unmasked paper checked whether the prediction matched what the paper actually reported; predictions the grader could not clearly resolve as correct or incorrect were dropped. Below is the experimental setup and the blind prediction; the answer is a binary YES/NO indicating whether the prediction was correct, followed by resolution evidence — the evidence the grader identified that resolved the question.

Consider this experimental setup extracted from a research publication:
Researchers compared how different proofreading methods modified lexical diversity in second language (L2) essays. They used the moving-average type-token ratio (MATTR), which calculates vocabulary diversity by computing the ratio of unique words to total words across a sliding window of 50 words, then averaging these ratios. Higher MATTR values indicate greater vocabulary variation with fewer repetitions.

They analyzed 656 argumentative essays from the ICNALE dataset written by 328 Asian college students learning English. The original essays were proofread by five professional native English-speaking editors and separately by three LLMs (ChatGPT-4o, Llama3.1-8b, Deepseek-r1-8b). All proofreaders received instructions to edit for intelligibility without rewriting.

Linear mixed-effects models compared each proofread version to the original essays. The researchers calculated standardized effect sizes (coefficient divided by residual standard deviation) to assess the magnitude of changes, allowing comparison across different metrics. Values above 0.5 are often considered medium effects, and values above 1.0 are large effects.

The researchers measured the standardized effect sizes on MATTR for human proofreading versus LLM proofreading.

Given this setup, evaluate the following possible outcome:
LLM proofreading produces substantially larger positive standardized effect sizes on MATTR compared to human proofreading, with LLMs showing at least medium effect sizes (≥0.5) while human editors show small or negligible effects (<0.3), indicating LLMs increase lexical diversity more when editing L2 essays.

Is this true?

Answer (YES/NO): YES